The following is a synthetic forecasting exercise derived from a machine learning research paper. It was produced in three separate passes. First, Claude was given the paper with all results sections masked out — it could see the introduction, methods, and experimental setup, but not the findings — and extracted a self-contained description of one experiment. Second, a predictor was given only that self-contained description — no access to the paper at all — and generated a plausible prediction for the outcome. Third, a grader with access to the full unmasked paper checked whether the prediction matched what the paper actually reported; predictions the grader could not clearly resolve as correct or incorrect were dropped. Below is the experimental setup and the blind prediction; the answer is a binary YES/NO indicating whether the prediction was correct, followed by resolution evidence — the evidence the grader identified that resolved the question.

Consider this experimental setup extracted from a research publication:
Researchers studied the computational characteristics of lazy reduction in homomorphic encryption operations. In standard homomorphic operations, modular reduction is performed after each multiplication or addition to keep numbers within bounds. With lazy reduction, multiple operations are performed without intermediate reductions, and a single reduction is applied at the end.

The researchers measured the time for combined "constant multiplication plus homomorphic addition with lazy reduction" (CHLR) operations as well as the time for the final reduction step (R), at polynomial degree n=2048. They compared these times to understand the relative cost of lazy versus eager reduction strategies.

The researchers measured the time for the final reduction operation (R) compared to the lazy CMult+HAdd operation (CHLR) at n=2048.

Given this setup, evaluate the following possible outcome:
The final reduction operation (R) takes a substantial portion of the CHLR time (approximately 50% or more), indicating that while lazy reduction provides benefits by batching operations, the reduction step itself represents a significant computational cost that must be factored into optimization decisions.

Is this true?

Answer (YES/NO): YES